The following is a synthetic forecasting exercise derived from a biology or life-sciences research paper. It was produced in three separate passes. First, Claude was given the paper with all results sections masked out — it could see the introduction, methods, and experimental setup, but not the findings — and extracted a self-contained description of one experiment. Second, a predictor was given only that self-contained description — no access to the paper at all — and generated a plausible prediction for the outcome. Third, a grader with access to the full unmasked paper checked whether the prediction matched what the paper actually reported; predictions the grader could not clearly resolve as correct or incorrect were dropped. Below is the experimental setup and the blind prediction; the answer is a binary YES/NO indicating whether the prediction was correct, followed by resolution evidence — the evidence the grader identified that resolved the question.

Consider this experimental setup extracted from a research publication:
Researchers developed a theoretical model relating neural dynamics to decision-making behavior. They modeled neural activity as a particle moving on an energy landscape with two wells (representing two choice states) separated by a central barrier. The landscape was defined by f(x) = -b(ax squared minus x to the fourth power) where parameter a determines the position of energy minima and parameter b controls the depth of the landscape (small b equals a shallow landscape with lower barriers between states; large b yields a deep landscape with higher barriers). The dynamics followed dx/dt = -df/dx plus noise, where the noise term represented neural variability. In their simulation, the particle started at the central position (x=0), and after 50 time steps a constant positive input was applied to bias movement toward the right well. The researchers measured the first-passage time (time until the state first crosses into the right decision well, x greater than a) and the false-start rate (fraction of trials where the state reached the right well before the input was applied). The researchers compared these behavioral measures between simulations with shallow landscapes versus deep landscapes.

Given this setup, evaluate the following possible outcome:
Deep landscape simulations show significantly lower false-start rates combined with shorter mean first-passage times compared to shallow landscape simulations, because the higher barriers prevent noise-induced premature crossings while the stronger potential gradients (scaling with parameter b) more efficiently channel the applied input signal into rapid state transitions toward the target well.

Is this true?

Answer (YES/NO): NO